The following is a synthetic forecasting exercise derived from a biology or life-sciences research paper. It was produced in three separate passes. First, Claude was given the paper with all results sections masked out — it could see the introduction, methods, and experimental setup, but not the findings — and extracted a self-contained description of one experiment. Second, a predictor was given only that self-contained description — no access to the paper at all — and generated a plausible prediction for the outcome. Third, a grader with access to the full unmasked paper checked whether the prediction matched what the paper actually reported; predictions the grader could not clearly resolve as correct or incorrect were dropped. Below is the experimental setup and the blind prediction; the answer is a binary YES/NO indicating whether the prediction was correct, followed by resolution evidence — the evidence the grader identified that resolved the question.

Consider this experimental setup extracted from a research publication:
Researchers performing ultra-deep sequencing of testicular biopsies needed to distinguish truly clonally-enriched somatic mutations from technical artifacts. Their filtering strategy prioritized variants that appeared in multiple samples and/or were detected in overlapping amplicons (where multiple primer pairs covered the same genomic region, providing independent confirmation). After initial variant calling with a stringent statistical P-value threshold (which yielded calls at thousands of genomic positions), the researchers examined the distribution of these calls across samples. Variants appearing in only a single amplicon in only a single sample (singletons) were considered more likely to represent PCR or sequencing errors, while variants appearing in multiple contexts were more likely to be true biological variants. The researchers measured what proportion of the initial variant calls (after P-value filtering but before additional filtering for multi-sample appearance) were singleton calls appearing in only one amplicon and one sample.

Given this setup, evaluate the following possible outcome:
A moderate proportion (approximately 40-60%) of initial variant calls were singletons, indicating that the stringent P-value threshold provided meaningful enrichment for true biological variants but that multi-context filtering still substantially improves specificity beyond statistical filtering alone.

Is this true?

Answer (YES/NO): NO